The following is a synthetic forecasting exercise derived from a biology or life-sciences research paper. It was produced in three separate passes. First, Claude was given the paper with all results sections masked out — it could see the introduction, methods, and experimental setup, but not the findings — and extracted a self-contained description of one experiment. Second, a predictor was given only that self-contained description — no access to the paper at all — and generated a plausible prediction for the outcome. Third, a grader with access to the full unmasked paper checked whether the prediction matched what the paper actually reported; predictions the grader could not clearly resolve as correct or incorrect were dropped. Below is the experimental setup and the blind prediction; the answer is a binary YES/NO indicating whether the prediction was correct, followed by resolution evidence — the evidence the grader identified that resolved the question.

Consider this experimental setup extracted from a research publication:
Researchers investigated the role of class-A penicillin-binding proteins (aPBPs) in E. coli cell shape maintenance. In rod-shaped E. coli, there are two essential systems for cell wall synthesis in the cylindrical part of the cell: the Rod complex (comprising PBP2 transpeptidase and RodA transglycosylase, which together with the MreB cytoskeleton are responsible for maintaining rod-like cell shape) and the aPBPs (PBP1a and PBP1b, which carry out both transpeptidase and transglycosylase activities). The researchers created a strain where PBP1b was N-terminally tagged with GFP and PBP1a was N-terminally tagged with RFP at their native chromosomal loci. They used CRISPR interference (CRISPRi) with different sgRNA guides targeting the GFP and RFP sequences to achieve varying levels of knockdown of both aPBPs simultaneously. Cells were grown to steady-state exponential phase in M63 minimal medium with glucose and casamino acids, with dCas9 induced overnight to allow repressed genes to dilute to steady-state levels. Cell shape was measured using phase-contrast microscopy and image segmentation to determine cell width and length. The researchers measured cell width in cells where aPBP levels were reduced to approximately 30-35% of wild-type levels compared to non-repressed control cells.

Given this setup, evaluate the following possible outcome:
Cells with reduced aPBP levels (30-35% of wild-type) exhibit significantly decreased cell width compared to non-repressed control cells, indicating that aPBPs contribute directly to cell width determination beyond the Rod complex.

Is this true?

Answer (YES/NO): NO